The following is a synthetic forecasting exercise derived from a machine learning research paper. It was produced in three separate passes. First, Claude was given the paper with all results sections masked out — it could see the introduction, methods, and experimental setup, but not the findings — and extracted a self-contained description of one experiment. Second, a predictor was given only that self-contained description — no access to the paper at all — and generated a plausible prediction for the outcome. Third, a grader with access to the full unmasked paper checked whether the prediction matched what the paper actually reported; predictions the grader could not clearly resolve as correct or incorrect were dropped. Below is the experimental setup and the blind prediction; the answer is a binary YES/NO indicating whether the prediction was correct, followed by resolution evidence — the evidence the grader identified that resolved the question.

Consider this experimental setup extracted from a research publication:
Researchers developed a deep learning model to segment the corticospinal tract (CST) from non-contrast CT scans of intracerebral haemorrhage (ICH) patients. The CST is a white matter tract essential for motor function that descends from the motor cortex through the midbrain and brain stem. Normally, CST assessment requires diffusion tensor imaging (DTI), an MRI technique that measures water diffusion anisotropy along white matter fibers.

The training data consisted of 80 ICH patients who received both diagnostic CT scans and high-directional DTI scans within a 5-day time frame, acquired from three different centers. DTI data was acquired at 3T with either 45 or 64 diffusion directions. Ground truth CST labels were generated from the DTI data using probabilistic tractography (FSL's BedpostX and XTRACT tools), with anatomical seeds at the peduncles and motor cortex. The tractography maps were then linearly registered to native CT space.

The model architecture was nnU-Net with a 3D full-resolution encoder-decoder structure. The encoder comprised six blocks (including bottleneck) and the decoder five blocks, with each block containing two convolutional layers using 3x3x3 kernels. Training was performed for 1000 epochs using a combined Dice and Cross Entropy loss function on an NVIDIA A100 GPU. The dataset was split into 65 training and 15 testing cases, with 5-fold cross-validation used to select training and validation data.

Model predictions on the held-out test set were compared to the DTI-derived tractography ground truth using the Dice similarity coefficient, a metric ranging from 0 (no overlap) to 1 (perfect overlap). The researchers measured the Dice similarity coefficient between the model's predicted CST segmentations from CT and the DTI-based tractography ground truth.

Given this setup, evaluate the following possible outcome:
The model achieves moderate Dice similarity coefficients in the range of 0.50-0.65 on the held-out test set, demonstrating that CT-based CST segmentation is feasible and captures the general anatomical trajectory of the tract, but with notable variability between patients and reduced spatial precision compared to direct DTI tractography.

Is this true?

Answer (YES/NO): YES